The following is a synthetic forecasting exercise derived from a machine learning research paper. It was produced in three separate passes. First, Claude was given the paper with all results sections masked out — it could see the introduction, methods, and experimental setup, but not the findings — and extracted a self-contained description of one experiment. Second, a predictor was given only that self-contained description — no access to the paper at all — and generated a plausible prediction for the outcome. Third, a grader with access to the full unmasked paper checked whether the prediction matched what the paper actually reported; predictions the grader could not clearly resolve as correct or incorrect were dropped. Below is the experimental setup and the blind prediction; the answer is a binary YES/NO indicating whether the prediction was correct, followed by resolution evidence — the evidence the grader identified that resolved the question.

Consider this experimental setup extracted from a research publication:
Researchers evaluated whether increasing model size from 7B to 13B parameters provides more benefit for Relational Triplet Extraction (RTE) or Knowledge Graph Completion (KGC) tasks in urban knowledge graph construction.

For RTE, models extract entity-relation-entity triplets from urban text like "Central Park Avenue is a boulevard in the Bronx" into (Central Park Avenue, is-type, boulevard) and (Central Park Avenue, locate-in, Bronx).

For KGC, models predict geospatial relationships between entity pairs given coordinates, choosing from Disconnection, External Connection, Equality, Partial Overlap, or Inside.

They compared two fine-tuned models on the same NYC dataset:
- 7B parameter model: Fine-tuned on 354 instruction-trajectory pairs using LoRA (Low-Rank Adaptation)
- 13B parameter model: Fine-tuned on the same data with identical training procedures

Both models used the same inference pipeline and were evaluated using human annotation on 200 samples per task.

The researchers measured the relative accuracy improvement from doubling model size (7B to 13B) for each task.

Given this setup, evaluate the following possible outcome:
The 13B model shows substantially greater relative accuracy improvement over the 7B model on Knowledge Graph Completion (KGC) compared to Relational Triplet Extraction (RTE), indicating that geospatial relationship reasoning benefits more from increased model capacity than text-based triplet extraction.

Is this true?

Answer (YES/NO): NO